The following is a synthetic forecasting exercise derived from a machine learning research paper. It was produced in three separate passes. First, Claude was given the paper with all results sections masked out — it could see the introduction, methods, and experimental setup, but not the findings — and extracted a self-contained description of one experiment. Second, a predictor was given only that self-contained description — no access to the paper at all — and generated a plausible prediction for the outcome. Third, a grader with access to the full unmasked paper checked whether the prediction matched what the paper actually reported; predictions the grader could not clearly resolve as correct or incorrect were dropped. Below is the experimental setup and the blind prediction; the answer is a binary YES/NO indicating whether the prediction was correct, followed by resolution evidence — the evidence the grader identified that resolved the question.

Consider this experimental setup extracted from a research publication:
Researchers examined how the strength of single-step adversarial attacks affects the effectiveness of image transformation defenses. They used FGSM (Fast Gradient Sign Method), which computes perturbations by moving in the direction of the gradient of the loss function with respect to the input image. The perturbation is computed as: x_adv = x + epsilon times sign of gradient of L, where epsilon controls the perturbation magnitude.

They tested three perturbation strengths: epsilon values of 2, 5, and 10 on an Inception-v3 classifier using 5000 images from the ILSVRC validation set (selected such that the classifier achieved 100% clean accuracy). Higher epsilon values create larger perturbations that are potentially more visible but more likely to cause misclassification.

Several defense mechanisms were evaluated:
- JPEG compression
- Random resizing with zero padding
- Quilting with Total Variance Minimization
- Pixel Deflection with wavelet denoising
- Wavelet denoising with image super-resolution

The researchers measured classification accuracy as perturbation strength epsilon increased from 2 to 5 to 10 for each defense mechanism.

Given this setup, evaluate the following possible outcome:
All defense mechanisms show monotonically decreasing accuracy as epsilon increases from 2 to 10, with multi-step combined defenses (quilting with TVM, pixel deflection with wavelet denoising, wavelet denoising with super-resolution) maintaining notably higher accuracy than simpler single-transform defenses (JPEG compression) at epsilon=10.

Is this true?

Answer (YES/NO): YES